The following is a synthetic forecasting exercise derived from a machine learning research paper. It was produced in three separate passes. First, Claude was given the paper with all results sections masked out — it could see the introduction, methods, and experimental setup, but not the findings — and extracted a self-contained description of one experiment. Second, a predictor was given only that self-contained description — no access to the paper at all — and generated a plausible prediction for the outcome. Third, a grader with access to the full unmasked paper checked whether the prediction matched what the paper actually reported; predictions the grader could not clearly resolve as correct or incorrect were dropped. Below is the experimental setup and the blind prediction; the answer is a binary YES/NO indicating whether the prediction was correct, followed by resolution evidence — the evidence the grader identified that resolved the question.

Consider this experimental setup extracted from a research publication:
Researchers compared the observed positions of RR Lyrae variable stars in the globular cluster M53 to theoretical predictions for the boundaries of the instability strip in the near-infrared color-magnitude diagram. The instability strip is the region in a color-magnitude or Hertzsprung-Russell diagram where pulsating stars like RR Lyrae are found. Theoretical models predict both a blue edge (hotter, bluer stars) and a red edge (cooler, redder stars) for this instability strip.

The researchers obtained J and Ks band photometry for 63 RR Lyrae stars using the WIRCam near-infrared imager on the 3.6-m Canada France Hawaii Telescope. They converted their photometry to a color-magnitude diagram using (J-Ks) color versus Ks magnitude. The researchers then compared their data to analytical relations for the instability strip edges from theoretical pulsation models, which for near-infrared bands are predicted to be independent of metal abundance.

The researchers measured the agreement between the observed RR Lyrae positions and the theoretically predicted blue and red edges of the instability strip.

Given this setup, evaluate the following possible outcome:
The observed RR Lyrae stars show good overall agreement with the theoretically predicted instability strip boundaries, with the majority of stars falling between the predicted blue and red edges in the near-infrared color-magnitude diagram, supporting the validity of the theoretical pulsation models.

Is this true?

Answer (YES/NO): NO